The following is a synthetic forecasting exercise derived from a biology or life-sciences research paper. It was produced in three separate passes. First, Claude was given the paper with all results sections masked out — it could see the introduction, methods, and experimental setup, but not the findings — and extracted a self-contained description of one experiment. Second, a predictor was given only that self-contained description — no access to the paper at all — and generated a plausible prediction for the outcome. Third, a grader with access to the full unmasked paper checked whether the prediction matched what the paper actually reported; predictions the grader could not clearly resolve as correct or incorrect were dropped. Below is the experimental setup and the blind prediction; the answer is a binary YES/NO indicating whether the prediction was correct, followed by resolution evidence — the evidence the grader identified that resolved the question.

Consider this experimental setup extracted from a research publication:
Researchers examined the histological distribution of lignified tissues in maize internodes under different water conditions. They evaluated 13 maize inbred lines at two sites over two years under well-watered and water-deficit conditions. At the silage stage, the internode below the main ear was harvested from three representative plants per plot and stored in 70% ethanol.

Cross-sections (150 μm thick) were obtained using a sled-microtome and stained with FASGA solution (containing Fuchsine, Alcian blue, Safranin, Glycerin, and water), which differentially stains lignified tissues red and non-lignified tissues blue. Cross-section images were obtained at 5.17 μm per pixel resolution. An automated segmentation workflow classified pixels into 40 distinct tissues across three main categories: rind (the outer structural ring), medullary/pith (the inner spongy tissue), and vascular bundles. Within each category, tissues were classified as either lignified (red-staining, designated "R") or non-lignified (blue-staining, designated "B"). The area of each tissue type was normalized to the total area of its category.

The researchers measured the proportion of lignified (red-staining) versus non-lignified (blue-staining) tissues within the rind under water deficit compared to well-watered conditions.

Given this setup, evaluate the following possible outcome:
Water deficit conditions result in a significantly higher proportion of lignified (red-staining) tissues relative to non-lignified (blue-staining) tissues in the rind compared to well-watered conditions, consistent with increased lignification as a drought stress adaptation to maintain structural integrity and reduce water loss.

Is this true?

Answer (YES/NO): NO